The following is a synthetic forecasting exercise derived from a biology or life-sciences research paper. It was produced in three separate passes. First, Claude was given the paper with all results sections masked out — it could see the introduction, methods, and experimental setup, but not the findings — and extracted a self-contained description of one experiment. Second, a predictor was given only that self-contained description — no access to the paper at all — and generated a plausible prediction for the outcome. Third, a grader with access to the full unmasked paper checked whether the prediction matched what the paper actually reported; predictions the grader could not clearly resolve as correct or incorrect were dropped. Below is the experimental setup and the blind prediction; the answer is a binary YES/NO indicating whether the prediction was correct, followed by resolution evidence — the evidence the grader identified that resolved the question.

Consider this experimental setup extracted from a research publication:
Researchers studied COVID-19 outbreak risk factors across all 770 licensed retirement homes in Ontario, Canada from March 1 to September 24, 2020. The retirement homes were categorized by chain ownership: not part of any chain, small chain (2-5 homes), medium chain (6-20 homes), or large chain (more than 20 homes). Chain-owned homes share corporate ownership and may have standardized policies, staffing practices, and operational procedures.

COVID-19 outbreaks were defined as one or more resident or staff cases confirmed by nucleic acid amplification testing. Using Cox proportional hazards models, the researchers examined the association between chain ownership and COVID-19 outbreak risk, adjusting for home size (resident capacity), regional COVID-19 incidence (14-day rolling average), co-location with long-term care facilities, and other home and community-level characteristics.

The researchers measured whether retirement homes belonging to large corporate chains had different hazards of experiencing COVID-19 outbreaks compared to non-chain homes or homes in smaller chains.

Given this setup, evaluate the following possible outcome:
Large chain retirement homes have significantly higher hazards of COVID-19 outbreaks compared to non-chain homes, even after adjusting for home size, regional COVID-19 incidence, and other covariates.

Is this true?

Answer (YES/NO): YES